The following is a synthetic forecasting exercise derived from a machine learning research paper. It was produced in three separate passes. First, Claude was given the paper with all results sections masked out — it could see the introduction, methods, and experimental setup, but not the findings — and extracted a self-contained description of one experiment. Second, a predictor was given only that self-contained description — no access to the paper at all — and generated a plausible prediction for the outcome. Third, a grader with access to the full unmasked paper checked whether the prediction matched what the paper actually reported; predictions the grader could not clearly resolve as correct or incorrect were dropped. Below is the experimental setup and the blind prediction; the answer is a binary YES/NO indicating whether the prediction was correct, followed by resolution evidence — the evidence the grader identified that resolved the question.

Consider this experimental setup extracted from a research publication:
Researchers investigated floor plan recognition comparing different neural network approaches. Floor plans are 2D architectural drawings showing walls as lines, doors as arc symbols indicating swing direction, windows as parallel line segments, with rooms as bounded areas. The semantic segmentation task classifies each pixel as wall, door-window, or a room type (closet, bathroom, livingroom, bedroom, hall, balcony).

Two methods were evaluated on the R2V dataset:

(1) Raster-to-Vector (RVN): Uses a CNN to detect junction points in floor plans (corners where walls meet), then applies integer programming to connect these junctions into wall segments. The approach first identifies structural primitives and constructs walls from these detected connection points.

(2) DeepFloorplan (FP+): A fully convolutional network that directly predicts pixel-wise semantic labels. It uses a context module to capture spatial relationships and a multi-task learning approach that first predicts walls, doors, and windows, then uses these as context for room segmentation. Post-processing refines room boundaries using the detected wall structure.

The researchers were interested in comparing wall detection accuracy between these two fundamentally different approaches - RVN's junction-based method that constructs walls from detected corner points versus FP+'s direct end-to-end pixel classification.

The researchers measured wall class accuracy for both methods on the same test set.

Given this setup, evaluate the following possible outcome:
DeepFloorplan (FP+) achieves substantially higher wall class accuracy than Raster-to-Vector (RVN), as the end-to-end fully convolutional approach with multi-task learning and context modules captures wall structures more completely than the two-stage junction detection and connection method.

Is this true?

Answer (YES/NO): YES